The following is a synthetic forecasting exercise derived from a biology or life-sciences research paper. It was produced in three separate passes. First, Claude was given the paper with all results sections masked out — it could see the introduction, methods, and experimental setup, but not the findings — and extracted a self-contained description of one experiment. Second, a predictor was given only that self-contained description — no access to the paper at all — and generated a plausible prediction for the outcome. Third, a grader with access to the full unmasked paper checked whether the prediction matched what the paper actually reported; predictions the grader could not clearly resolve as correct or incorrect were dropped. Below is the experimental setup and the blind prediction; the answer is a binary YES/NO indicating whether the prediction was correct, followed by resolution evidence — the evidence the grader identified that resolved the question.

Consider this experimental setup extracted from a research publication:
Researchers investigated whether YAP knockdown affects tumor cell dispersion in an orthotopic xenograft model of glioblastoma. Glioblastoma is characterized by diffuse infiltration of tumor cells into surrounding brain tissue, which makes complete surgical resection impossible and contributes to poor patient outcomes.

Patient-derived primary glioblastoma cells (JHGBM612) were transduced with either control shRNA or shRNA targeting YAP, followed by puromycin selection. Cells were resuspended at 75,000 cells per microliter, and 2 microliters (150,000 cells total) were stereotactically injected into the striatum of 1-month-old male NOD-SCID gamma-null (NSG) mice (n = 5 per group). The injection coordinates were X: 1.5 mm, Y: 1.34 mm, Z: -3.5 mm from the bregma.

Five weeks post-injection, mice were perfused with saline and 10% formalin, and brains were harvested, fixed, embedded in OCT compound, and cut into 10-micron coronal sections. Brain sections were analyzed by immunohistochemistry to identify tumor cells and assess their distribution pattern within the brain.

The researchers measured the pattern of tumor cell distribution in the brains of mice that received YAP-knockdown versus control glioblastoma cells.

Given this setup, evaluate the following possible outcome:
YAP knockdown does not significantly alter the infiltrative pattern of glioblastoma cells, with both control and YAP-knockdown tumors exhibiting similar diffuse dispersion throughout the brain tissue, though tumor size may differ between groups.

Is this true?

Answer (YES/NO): NO